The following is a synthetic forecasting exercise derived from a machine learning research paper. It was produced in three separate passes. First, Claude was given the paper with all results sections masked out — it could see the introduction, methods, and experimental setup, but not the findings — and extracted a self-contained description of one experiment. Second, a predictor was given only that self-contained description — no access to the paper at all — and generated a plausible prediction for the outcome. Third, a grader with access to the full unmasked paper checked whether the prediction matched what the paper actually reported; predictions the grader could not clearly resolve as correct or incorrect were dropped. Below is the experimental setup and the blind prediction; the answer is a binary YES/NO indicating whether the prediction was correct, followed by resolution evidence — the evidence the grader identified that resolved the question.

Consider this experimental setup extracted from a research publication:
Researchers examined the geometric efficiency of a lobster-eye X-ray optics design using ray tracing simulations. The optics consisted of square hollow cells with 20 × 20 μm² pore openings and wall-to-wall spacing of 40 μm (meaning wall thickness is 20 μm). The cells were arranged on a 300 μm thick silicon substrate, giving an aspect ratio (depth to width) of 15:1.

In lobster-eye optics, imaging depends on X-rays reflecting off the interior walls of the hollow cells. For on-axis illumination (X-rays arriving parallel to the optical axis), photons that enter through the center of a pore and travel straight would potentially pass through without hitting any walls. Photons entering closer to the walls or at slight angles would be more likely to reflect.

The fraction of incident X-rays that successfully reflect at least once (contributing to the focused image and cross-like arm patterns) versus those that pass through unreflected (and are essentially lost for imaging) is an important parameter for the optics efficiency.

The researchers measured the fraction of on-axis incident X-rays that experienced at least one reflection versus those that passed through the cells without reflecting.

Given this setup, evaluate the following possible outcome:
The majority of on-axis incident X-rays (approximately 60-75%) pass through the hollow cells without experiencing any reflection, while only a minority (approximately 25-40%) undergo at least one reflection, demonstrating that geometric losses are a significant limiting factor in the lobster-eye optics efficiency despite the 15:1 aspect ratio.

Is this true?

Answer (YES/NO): NO